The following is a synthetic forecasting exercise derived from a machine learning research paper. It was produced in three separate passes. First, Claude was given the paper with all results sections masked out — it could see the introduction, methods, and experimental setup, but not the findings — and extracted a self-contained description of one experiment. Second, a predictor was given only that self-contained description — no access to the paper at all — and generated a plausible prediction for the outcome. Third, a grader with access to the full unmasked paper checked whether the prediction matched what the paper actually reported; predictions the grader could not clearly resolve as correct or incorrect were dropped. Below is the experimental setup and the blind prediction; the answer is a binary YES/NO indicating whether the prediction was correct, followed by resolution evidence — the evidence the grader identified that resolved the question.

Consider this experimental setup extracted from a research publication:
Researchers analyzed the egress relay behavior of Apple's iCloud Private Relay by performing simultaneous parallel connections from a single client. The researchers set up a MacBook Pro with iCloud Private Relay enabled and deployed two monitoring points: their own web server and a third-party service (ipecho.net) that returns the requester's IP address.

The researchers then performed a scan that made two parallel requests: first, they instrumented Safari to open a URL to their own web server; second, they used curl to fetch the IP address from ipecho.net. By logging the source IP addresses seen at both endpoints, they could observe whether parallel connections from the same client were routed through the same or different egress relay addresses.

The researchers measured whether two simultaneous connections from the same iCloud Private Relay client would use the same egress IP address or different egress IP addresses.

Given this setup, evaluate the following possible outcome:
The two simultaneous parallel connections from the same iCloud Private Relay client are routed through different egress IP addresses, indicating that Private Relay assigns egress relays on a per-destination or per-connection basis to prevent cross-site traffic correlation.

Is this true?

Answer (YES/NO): YES